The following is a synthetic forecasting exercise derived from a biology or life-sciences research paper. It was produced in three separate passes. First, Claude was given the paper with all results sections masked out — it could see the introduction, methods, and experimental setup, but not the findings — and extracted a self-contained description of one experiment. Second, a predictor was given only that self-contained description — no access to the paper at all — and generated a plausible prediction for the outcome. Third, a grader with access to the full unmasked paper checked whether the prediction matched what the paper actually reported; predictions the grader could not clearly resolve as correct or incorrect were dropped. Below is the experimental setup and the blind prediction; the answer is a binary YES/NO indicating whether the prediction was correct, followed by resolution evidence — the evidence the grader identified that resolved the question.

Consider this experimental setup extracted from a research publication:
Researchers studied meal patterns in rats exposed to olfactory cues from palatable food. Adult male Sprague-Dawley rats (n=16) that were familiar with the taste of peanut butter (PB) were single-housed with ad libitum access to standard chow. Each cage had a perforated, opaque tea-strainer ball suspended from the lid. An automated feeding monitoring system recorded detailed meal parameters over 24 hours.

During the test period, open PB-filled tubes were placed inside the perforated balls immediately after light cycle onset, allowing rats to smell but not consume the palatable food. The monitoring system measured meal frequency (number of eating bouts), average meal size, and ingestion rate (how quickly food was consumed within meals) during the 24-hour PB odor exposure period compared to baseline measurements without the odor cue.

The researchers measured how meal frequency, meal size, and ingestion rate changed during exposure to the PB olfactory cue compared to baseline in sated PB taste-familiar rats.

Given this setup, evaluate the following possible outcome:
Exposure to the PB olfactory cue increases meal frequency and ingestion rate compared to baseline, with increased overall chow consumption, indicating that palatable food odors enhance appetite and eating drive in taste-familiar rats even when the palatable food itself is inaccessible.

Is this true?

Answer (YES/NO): NO